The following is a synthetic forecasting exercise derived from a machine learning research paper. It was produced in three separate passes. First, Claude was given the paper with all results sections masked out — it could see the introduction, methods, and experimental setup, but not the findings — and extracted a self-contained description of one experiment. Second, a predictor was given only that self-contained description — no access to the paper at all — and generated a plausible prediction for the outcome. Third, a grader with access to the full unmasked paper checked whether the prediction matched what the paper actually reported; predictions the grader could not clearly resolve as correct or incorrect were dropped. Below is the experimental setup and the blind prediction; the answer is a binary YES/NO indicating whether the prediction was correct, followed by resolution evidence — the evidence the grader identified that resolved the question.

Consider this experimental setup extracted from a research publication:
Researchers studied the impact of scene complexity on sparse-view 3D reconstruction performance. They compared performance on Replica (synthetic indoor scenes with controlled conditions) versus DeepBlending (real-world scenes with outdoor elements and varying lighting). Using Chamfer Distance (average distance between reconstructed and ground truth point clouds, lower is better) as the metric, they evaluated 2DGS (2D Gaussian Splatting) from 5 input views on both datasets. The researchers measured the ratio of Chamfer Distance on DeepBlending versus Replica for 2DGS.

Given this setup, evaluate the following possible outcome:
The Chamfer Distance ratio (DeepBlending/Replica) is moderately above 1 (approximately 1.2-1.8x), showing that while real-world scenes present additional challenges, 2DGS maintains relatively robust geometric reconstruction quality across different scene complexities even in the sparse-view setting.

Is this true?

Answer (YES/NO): YES